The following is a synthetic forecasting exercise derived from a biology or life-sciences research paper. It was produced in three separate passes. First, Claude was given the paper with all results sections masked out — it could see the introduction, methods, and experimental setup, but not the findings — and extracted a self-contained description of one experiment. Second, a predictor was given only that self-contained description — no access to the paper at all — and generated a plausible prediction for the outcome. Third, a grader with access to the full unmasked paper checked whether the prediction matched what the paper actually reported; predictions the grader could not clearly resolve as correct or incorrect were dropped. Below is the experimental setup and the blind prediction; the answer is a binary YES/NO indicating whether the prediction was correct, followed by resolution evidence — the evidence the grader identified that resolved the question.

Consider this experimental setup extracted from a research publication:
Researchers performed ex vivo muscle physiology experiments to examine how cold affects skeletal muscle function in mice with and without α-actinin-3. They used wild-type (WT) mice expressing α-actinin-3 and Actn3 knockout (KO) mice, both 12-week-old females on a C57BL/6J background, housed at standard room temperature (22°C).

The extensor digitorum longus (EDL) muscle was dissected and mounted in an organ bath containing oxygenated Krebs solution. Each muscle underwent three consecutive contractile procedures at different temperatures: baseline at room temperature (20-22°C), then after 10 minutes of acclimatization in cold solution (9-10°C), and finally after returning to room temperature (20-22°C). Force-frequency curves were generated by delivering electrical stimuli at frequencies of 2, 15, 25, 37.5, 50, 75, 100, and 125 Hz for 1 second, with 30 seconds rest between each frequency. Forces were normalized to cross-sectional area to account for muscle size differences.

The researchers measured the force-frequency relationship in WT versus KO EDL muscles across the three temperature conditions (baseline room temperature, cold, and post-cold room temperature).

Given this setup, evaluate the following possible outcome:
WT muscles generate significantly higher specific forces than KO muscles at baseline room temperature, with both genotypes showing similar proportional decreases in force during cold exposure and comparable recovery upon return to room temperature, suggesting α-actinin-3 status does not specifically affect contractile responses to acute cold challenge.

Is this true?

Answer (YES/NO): NO